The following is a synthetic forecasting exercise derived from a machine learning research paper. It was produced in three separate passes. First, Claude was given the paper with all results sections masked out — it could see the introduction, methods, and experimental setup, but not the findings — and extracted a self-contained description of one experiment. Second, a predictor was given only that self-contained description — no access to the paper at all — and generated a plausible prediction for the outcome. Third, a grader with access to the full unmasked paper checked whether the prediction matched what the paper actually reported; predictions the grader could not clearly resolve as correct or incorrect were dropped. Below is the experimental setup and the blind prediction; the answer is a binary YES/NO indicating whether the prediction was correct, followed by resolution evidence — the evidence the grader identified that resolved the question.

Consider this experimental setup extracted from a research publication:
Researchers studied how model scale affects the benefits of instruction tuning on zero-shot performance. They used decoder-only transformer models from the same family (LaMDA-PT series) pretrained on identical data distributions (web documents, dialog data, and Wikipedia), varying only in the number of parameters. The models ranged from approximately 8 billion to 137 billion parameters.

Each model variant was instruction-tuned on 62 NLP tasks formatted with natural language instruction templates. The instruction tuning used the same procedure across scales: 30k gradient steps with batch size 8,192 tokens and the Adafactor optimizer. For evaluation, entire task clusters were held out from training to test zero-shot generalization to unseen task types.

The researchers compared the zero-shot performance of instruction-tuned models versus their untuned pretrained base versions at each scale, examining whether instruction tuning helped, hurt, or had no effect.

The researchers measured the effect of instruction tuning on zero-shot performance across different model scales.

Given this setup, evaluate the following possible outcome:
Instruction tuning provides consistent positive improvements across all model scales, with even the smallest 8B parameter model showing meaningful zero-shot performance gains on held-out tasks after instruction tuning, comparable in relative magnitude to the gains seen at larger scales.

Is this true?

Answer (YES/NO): NO